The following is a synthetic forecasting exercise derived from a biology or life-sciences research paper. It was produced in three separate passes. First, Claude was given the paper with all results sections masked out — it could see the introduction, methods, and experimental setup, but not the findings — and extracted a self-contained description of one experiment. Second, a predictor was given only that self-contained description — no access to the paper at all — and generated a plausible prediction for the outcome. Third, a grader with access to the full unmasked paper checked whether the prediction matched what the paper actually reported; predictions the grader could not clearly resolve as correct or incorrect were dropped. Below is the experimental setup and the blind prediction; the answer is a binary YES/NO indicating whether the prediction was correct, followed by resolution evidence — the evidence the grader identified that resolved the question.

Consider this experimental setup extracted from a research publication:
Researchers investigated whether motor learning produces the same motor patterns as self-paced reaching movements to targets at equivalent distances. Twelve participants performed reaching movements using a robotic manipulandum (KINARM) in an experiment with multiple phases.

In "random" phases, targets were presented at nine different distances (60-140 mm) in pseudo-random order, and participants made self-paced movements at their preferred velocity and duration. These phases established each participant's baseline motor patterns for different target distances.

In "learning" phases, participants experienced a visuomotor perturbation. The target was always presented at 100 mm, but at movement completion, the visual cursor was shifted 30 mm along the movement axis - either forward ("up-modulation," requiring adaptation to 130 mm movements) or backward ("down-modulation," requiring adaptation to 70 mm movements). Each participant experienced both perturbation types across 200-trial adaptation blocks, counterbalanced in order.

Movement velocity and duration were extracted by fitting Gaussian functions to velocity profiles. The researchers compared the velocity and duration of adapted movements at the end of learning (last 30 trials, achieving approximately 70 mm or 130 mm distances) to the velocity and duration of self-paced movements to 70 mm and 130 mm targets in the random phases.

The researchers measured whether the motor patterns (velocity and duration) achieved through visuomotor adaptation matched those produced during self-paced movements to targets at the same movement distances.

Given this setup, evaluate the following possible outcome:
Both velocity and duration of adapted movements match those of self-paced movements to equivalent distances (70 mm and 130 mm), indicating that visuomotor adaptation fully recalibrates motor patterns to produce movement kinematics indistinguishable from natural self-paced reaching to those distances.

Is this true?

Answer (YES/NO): NO